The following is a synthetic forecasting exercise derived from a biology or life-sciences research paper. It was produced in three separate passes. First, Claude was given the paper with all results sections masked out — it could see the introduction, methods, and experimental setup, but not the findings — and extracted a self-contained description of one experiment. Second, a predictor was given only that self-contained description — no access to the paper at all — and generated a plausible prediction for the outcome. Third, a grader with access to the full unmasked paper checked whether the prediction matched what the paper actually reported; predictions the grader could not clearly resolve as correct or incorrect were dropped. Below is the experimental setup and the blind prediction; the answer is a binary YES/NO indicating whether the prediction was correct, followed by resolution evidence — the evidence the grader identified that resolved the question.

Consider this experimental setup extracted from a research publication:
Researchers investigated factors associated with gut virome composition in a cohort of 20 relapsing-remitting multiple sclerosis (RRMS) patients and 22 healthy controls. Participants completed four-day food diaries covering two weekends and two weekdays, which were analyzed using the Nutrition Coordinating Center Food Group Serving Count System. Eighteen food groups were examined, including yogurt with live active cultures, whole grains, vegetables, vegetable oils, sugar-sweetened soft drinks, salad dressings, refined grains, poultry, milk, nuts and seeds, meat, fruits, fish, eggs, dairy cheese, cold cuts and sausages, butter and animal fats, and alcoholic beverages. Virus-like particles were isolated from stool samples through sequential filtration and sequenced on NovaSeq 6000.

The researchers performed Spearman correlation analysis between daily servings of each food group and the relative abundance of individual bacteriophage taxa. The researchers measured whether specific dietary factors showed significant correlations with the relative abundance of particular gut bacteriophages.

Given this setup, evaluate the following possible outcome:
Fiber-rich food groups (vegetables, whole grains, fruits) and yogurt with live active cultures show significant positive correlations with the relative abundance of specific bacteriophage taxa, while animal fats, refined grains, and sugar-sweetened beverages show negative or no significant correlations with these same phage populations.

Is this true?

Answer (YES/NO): NO